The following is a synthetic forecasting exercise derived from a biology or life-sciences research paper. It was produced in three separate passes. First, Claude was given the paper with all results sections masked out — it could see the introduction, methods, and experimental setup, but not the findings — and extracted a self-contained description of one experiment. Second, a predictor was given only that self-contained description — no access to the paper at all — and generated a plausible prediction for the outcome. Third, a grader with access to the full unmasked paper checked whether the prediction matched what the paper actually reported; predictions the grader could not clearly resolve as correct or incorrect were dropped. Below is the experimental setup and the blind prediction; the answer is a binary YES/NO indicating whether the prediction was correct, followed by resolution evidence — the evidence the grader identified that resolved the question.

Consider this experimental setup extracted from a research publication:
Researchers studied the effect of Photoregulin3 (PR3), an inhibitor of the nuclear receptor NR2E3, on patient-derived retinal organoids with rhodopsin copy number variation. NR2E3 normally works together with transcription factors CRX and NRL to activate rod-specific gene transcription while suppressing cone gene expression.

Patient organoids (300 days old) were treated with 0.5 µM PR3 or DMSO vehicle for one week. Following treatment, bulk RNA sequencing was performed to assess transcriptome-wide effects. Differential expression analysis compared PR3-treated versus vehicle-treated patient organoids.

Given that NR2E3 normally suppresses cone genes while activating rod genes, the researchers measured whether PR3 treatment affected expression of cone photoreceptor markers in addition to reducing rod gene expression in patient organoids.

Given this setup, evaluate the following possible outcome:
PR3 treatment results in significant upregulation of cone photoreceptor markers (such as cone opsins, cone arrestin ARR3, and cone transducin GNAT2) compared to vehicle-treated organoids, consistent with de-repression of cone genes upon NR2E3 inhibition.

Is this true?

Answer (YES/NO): NO